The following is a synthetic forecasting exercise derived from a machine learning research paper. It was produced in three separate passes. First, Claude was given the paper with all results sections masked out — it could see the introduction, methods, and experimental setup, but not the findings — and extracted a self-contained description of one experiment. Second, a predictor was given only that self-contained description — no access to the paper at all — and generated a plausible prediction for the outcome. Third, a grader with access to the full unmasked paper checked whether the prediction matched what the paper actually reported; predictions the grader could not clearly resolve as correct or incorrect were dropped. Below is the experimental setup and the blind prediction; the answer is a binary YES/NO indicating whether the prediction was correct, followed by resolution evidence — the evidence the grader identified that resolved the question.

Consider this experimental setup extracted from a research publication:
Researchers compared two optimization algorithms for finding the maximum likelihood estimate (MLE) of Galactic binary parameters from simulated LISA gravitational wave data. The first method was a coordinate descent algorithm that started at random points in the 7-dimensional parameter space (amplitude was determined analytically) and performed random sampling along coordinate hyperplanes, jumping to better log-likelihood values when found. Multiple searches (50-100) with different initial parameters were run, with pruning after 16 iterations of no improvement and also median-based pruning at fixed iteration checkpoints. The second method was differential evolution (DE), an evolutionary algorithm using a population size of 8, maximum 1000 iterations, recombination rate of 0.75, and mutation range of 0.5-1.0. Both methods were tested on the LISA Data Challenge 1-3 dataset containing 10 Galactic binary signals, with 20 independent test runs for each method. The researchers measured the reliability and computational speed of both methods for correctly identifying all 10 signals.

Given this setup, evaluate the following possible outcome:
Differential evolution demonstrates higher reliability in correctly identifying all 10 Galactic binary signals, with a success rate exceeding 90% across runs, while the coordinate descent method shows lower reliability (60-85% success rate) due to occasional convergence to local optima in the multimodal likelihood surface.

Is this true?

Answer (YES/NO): NO